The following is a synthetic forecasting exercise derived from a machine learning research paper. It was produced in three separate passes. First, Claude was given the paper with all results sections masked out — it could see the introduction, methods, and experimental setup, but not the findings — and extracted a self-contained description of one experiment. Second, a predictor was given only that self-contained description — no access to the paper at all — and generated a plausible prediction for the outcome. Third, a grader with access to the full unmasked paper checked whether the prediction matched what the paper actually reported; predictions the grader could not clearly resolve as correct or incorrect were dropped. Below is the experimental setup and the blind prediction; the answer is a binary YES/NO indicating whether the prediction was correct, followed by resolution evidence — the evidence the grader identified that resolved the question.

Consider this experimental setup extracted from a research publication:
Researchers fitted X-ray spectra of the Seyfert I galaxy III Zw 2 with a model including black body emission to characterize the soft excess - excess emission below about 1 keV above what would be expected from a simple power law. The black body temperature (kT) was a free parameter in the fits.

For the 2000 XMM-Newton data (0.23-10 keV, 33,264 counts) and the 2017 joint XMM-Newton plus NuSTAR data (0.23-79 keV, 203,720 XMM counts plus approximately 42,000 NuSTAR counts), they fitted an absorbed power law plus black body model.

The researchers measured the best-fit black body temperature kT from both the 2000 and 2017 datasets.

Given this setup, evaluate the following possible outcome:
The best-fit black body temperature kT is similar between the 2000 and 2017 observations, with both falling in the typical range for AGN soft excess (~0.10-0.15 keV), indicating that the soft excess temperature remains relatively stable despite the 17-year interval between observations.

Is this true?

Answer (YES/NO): YES